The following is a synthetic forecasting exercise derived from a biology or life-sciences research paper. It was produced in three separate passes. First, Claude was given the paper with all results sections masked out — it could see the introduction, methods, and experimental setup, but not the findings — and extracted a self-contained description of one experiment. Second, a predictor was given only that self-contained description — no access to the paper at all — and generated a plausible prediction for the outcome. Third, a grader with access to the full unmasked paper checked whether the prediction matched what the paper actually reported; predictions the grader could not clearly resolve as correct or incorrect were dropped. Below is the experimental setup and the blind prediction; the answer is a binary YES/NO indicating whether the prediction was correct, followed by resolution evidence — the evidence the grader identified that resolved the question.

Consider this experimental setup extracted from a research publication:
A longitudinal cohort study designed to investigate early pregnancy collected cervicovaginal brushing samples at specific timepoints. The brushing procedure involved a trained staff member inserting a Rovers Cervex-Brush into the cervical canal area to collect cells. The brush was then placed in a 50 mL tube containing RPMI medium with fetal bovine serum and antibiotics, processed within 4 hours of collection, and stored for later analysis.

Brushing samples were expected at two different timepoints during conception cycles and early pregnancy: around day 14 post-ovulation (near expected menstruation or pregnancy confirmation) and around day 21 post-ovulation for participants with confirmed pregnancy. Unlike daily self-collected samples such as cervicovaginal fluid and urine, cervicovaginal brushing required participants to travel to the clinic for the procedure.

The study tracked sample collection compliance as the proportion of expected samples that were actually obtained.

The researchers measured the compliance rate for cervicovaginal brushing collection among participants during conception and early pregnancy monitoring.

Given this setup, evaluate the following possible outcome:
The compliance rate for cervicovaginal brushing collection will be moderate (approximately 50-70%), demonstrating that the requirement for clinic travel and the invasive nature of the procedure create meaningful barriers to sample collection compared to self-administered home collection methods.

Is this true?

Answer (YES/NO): YES